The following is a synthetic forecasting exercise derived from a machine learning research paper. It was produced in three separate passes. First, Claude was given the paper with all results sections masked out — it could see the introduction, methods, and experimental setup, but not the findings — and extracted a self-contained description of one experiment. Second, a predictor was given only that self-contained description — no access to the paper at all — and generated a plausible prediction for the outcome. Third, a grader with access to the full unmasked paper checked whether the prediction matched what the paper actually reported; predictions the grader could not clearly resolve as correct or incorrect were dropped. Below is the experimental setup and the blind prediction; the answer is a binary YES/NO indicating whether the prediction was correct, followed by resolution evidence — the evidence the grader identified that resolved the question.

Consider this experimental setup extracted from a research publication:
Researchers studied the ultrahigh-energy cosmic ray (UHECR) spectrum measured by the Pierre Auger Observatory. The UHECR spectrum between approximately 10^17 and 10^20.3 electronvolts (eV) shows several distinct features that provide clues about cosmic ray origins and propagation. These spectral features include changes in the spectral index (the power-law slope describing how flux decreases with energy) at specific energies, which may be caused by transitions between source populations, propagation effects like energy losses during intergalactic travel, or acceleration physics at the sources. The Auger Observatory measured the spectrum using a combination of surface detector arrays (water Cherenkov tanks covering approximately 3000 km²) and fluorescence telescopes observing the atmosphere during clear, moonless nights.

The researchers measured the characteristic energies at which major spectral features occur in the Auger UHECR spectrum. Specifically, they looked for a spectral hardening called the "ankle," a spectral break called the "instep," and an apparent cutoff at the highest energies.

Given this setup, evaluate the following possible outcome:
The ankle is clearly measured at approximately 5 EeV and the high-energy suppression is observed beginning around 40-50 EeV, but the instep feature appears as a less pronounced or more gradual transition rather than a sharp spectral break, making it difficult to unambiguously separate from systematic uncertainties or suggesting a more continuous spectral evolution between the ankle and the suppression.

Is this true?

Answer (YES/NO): NO